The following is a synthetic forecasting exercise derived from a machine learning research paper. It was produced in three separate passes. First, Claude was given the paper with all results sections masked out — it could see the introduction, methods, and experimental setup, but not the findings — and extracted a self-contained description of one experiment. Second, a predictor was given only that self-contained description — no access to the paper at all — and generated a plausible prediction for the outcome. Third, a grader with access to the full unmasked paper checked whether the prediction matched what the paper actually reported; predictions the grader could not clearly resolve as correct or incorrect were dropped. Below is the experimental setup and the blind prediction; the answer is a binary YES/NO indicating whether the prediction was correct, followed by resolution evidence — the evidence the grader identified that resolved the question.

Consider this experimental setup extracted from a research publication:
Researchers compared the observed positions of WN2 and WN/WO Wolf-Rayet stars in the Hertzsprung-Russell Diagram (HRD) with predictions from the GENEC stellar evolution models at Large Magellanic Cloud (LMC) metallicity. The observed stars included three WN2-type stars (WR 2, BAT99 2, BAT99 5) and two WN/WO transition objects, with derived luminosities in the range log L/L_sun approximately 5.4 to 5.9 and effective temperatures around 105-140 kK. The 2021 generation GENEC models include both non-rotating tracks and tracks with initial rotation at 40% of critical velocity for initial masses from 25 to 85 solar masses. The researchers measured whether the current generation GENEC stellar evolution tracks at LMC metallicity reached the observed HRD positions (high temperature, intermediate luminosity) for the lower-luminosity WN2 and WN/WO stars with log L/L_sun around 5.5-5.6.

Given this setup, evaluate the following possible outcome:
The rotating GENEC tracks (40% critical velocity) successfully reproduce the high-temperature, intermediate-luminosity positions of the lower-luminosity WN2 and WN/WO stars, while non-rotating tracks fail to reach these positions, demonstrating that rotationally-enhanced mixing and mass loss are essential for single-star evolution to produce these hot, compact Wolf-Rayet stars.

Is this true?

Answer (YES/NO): NO